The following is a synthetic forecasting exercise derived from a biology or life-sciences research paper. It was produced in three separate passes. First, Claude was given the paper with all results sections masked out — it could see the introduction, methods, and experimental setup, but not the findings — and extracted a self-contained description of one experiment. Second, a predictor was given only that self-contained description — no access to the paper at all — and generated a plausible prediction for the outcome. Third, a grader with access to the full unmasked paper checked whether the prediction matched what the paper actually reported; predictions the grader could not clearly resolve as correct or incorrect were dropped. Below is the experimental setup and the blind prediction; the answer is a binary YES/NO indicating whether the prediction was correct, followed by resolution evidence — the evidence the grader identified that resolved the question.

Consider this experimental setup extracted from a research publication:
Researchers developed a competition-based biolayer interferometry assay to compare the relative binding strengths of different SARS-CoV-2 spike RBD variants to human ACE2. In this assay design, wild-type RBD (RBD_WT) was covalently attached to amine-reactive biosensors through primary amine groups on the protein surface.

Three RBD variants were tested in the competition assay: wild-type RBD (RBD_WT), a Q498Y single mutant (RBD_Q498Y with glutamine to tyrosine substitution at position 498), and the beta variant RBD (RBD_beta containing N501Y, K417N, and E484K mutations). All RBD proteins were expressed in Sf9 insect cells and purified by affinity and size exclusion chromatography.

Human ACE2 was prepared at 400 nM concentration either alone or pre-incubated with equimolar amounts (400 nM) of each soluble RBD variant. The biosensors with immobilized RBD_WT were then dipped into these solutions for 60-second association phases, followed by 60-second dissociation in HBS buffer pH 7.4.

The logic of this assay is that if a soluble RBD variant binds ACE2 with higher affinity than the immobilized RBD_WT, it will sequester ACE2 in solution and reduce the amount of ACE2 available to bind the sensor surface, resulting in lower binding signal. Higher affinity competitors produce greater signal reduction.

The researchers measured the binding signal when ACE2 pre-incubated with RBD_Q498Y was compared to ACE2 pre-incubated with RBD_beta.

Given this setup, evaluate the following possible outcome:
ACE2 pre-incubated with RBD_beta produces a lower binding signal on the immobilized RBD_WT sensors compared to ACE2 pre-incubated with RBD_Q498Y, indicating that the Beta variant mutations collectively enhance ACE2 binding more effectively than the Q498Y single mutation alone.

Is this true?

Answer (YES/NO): YES